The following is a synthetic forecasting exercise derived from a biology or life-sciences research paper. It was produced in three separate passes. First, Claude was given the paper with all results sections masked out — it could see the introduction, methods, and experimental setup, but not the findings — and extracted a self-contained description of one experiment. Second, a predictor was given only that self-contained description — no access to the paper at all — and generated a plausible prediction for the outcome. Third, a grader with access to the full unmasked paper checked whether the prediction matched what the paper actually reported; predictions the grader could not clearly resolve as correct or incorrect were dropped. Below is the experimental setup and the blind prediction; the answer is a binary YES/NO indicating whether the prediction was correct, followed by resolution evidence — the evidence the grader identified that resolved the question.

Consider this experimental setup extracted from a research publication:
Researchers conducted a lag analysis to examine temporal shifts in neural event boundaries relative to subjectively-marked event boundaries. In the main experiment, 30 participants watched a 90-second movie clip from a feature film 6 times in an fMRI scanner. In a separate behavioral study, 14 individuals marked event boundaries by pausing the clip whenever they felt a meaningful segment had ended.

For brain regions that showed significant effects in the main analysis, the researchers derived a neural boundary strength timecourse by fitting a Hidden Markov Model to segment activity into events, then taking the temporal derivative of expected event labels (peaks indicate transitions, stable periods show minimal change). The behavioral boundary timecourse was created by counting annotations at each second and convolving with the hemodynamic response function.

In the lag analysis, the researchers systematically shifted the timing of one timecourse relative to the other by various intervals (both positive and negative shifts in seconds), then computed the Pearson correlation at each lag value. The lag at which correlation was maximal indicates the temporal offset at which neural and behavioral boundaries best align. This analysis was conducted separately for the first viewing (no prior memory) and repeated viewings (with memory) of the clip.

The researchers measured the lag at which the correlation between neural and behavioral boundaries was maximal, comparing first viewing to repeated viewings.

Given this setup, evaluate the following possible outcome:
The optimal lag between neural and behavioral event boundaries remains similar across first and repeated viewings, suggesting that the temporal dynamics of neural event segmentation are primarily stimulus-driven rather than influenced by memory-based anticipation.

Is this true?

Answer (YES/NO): NO